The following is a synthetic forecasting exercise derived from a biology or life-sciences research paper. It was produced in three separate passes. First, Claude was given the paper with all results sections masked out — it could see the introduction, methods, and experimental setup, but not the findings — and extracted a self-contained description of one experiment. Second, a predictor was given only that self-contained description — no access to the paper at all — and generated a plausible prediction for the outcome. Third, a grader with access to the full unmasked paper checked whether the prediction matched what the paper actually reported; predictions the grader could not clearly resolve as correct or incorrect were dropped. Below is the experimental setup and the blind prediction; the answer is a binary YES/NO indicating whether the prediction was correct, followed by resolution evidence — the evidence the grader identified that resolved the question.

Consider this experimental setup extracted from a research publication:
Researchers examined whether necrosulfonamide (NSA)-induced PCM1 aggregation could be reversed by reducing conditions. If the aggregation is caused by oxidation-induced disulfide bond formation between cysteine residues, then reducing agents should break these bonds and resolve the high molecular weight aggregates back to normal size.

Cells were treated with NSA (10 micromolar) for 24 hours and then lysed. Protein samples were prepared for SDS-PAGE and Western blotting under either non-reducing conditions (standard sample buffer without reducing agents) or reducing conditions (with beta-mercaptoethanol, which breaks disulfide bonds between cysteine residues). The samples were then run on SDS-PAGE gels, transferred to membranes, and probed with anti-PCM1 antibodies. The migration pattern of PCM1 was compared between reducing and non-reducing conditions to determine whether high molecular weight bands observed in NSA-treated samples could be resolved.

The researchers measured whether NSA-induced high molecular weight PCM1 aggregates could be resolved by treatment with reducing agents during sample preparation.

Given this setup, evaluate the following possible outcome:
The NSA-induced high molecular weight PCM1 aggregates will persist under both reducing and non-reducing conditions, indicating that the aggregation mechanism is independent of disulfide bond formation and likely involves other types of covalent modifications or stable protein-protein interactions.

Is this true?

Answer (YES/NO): YES